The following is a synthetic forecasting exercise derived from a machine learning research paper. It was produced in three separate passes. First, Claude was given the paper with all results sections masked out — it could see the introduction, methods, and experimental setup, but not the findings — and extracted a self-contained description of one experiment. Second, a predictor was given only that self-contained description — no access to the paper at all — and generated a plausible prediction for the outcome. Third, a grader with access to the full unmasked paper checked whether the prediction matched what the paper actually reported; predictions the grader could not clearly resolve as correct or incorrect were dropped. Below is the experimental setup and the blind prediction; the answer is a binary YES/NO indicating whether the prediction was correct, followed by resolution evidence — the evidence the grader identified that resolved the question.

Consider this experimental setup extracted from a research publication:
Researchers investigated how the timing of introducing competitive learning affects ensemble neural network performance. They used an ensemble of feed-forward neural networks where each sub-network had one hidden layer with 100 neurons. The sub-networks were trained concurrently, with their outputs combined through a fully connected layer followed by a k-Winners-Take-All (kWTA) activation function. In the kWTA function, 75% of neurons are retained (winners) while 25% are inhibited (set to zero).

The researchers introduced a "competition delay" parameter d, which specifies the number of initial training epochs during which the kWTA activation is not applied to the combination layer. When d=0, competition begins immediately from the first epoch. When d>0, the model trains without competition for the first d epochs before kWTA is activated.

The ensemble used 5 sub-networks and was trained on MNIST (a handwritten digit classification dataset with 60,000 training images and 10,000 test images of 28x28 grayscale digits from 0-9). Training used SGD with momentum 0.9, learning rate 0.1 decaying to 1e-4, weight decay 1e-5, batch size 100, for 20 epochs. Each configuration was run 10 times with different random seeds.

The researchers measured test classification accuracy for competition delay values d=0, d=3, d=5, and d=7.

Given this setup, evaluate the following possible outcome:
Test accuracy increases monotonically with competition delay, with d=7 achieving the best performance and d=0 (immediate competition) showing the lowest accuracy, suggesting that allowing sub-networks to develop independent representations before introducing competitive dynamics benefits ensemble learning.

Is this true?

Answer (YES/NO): NO